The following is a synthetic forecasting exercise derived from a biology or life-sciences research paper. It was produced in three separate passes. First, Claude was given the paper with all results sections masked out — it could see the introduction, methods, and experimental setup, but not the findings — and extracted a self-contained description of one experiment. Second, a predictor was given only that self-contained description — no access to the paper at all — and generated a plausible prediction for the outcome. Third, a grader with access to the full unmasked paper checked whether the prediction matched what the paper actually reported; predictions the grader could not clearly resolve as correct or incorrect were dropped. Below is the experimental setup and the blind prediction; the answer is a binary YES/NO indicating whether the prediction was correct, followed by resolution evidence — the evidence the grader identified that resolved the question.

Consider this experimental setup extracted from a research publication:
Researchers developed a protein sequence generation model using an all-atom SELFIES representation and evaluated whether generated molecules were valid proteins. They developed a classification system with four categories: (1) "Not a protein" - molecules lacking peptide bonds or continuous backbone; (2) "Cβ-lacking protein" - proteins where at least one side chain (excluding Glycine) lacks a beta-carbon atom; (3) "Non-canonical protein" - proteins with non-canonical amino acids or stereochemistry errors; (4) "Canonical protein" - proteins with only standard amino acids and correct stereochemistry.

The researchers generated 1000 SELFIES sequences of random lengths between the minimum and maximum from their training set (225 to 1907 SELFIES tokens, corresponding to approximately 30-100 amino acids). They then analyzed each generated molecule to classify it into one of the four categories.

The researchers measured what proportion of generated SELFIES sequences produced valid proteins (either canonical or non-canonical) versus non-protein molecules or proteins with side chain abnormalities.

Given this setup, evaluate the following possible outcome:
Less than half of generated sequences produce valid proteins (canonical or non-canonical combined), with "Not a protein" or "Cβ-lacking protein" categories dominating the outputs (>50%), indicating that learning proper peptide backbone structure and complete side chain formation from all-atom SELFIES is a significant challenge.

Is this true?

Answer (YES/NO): YES